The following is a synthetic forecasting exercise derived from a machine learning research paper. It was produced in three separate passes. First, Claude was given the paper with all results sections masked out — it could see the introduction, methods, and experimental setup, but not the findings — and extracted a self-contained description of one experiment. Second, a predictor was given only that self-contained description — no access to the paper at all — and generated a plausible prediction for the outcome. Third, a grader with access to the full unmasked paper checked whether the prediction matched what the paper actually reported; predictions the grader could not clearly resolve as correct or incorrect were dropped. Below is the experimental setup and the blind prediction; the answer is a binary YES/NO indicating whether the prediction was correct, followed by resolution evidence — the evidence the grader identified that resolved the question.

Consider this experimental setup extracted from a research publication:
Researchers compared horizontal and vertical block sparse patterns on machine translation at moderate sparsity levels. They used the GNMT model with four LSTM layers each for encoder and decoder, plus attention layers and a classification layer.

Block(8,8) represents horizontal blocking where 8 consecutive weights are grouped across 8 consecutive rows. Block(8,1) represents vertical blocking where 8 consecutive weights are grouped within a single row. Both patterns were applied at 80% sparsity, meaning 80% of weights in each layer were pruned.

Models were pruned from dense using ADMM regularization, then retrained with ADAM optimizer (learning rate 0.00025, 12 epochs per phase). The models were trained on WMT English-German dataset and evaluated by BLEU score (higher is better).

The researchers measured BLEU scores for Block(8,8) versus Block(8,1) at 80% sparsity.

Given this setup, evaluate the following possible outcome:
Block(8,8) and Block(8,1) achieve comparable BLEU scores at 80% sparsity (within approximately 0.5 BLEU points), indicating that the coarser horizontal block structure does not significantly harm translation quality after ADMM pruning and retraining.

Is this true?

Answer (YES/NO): YES